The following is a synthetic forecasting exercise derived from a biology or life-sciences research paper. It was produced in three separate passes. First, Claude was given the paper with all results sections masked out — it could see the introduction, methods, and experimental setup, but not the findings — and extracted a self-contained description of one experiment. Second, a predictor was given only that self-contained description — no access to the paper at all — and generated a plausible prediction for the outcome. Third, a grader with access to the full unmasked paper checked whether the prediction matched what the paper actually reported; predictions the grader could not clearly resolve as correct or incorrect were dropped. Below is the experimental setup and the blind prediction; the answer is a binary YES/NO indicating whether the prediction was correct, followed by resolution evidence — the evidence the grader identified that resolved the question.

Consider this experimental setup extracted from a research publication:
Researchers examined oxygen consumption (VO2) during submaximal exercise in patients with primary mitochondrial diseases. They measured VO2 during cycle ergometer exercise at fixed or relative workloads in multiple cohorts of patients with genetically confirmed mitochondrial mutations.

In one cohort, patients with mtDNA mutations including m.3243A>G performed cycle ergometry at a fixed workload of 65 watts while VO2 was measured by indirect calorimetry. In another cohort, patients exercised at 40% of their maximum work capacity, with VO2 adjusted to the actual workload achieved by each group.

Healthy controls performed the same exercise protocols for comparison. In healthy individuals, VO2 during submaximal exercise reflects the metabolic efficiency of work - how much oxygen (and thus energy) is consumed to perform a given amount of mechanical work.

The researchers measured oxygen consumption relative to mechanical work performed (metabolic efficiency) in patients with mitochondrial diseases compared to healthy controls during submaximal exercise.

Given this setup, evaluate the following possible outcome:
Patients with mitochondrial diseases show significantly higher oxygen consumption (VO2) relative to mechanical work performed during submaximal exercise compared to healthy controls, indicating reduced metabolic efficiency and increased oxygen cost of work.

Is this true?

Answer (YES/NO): YES